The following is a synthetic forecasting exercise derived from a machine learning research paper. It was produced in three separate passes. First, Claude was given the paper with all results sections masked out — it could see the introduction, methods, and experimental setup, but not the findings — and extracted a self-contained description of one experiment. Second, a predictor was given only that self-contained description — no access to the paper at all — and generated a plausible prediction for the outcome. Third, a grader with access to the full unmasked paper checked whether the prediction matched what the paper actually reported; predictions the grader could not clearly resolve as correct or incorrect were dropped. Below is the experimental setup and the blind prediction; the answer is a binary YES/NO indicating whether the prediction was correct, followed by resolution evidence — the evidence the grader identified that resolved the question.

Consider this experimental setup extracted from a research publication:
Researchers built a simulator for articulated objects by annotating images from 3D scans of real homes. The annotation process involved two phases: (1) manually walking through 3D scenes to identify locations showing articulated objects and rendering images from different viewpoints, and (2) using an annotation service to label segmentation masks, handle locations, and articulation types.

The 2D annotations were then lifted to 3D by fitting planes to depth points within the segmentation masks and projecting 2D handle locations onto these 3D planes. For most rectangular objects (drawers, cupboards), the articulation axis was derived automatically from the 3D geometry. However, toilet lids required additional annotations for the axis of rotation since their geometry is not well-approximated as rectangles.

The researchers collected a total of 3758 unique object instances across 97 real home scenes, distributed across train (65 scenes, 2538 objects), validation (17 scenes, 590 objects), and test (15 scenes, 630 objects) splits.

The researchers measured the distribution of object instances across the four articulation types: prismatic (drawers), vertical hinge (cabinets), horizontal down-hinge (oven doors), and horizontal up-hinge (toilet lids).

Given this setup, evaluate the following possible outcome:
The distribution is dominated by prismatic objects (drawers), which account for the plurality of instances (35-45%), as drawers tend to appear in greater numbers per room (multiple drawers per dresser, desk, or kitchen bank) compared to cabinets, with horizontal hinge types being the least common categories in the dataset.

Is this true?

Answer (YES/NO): NO